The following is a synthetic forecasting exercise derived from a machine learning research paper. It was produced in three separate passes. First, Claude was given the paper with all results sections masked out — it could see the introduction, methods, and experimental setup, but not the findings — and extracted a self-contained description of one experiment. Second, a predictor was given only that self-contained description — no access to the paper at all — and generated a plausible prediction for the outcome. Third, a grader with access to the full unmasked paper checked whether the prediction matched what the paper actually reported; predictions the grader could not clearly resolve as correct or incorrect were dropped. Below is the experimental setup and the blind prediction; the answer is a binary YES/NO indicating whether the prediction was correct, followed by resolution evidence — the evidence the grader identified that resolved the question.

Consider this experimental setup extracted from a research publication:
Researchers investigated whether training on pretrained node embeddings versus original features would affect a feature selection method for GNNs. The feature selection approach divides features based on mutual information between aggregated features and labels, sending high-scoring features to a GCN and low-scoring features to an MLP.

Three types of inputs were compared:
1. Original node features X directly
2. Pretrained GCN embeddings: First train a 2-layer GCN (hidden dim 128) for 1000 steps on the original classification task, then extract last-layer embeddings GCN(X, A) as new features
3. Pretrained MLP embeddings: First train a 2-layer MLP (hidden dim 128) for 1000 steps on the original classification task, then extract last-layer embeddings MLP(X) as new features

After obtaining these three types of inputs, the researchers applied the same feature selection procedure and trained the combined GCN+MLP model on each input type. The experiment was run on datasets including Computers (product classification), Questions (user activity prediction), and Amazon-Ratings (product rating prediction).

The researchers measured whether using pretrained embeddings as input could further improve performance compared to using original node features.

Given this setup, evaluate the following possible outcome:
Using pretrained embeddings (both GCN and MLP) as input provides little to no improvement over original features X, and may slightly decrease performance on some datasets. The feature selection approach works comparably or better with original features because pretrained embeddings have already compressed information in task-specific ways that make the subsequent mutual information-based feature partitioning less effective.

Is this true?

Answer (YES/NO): NO